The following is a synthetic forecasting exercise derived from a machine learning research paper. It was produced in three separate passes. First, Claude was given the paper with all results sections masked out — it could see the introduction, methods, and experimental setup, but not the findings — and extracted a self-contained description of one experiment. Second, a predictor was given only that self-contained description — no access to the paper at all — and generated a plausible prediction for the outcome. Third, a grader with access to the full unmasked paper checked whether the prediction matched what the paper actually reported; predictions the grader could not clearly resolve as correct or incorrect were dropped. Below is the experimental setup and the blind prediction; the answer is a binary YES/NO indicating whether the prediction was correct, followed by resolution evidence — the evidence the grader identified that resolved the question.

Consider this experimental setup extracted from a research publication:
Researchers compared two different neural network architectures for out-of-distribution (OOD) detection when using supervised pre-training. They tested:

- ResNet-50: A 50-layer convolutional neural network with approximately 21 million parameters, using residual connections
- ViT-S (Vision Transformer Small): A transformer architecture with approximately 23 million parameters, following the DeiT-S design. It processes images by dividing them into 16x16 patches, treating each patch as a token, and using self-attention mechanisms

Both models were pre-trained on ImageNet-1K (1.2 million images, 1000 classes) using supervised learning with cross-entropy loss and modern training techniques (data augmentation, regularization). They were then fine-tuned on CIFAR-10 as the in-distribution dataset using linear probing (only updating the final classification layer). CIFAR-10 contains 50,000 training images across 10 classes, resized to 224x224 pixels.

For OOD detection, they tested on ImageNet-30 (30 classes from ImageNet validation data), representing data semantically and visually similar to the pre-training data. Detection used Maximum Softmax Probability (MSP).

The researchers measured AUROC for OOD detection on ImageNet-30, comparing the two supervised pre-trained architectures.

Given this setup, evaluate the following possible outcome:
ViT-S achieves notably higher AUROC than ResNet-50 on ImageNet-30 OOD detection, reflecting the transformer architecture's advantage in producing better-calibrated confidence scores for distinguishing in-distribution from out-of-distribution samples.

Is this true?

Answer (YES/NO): YES